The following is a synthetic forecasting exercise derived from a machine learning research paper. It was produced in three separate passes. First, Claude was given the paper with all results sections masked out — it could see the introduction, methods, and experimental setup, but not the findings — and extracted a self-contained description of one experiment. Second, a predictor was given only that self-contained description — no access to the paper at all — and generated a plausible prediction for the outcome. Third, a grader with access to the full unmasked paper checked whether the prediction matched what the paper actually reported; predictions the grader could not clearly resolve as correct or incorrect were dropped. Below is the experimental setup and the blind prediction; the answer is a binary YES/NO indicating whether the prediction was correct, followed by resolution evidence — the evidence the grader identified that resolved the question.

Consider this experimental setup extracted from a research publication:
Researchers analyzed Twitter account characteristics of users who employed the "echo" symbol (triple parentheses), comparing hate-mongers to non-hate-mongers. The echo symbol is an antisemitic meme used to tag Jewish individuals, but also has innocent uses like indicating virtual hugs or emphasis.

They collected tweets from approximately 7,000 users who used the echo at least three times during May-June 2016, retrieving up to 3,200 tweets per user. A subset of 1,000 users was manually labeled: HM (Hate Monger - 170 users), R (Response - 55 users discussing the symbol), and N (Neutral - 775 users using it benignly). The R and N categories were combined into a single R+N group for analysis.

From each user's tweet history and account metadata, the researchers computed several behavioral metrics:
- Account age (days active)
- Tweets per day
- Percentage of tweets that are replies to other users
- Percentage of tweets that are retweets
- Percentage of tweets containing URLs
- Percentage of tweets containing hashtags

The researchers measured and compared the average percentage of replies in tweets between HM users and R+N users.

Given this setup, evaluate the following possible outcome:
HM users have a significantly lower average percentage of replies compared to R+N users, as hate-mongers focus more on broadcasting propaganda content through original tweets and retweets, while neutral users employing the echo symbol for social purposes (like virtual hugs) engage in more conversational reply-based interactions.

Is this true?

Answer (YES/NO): NO